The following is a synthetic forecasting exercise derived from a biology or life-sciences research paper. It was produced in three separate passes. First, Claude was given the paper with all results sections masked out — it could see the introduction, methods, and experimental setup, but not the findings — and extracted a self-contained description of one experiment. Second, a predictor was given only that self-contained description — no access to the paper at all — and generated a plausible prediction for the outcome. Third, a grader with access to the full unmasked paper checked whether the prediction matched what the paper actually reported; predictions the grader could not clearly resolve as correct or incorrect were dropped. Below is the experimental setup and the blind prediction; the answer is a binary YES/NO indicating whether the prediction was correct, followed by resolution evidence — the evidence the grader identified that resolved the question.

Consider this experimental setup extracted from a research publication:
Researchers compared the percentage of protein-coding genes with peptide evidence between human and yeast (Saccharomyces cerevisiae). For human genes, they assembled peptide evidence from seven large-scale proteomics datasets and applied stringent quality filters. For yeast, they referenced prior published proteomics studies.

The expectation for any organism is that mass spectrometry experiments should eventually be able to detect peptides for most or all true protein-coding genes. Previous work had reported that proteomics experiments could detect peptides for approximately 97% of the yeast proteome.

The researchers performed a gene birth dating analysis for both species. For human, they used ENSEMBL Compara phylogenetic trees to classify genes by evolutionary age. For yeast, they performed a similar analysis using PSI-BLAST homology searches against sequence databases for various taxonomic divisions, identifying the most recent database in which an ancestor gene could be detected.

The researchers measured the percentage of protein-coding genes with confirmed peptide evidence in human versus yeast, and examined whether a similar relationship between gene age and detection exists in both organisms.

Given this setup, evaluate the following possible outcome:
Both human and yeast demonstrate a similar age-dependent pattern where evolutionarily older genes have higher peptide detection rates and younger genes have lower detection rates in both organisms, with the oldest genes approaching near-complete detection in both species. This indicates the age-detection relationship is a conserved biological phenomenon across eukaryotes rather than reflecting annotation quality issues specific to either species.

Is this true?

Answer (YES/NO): YES